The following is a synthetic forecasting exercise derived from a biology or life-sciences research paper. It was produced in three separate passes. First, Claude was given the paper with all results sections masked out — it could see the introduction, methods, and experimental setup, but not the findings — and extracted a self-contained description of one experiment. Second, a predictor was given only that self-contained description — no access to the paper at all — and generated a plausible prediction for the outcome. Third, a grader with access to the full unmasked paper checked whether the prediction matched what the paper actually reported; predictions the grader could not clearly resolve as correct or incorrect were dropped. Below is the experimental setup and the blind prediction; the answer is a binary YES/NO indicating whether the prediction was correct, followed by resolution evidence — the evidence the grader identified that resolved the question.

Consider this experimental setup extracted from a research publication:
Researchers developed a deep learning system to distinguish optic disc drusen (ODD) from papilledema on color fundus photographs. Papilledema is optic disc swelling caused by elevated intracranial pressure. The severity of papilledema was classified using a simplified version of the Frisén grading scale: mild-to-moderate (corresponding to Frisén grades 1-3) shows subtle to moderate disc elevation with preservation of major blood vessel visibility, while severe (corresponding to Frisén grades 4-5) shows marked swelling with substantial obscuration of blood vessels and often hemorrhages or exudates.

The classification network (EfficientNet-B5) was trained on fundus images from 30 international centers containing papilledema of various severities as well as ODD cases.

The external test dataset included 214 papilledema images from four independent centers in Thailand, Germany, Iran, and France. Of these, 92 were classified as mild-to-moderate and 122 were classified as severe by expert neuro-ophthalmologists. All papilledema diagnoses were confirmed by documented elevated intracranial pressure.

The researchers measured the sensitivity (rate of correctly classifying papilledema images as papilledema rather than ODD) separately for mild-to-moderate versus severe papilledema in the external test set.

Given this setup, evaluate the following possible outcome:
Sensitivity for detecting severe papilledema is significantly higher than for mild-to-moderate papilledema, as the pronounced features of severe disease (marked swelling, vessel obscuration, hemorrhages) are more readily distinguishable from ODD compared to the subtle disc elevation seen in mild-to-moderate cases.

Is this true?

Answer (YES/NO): YES